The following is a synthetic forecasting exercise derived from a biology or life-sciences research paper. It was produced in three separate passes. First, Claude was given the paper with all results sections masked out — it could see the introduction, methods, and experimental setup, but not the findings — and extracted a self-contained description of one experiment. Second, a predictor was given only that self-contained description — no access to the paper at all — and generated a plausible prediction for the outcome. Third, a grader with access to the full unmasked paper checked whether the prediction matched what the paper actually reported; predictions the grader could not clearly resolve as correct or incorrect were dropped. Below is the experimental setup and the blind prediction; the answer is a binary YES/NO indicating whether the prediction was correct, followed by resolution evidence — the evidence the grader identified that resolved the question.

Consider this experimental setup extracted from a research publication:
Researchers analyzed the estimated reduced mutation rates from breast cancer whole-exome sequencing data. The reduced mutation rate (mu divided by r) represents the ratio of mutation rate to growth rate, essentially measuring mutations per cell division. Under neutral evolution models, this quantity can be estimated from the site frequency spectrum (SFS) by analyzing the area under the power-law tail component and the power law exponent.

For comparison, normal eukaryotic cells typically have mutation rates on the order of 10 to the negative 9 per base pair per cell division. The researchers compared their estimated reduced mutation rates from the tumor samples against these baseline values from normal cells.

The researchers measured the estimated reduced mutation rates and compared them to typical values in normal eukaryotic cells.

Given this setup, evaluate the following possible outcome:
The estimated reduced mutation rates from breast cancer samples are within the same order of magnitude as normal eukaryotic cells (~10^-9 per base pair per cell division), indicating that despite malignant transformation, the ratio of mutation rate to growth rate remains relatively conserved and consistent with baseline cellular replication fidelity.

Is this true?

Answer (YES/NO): NO